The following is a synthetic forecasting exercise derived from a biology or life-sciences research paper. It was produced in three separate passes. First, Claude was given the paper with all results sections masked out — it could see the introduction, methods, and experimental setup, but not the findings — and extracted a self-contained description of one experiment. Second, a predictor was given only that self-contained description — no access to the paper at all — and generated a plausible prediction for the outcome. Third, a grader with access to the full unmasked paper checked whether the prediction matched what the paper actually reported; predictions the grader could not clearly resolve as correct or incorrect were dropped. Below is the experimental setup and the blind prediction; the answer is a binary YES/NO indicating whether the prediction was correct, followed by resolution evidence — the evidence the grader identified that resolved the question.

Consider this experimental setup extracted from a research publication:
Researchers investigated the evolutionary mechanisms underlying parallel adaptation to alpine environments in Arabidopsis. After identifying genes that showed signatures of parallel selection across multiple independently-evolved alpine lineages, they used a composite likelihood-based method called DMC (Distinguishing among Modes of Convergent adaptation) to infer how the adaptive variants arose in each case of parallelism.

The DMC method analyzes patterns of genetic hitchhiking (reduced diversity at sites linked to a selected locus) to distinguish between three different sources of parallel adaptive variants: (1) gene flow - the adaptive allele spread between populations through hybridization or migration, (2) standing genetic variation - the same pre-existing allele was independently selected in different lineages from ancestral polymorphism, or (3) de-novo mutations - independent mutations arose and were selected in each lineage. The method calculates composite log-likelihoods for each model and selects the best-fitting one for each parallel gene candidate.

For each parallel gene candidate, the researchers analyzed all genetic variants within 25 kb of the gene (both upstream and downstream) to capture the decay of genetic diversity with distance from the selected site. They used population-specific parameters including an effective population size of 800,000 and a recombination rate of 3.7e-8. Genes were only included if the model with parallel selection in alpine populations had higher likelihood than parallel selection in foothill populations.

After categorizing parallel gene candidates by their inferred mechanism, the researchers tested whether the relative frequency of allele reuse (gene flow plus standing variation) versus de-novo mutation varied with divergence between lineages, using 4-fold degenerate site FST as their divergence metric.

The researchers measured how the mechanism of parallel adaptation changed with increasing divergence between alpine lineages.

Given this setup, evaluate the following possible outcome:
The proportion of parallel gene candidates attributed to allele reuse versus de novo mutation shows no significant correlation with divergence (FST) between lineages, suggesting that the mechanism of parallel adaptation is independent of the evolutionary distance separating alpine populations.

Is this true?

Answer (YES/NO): NO